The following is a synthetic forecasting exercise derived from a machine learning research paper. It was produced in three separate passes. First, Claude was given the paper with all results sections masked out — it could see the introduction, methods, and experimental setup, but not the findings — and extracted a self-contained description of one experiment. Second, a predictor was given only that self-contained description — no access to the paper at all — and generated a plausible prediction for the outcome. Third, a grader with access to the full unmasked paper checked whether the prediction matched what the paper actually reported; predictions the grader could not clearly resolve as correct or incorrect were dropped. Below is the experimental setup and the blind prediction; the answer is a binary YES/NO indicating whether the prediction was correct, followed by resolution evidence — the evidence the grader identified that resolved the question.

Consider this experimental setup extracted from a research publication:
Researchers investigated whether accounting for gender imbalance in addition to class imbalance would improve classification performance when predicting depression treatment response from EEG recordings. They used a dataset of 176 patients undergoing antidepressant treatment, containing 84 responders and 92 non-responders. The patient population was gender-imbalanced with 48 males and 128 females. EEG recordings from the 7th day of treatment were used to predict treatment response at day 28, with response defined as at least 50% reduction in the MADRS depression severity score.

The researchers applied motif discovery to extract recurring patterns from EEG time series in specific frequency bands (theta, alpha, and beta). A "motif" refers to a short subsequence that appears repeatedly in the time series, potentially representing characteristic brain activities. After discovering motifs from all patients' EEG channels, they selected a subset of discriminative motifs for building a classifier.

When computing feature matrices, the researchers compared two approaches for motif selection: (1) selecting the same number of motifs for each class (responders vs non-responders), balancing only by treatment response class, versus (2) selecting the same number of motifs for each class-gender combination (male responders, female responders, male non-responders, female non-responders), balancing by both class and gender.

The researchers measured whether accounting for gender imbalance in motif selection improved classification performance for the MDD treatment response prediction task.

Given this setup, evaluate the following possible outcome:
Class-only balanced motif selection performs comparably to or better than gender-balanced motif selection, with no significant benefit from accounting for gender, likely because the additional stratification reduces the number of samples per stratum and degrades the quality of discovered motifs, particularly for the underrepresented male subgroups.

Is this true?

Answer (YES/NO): NO